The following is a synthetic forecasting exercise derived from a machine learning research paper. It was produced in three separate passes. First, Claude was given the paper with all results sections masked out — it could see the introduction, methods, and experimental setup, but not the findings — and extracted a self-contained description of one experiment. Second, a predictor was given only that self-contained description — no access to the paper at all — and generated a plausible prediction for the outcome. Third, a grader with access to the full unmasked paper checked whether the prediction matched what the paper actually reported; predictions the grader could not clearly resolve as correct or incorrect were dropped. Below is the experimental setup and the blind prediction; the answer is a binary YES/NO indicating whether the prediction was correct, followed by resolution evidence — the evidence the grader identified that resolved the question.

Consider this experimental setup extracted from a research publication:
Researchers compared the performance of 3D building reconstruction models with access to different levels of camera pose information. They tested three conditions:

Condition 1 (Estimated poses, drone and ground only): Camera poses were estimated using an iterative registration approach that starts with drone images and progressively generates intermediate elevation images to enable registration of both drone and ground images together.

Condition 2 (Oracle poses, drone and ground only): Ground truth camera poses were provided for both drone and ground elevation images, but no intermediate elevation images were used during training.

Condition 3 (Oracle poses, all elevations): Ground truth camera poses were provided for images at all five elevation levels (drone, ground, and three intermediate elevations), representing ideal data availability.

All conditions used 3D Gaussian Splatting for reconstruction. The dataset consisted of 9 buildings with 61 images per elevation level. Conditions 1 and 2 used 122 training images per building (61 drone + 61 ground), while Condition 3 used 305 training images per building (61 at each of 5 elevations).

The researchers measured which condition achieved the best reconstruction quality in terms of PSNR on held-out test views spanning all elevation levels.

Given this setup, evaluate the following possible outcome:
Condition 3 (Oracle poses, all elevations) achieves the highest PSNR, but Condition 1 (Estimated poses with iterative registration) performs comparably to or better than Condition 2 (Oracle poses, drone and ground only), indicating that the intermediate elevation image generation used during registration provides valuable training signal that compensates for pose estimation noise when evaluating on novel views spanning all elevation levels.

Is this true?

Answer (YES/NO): YES